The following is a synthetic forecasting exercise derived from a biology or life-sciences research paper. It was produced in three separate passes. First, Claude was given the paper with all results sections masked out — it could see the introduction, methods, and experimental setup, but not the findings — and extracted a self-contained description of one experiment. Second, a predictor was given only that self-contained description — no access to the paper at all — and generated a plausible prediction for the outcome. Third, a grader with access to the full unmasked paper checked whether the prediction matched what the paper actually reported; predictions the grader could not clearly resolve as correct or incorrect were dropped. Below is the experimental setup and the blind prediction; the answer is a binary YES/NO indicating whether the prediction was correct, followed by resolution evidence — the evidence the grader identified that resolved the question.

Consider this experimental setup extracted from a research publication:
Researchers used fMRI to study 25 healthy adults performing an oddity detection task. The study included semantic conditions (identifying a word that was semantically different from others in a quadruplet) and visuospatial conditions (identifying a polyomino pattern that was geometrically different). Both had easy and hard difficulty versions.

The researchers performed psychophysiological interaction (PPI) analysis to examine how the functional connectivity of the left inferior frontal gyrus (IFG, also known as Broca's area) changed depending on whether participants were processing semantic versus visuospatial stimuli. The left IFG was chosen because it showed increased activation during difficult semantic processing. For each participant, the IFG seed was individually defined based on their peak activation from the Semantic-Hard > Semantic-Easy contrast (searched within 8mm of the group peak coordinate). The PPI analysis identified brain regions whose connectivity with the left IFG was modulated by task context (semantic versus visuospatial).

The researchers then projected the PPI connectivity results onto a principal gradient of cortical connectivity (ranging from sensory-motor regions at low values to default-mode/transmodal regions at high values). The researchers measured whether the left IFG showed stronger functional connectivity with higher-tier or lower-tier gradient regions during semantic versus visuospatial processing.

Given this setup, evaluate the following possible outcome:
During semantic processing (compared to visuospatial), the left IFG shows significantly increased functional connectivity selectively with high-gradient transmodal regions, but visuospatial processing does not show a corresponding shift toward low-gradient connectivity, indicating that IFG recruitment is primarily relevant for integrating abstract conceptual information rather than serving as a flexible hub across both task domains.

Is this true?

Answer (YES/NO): NO